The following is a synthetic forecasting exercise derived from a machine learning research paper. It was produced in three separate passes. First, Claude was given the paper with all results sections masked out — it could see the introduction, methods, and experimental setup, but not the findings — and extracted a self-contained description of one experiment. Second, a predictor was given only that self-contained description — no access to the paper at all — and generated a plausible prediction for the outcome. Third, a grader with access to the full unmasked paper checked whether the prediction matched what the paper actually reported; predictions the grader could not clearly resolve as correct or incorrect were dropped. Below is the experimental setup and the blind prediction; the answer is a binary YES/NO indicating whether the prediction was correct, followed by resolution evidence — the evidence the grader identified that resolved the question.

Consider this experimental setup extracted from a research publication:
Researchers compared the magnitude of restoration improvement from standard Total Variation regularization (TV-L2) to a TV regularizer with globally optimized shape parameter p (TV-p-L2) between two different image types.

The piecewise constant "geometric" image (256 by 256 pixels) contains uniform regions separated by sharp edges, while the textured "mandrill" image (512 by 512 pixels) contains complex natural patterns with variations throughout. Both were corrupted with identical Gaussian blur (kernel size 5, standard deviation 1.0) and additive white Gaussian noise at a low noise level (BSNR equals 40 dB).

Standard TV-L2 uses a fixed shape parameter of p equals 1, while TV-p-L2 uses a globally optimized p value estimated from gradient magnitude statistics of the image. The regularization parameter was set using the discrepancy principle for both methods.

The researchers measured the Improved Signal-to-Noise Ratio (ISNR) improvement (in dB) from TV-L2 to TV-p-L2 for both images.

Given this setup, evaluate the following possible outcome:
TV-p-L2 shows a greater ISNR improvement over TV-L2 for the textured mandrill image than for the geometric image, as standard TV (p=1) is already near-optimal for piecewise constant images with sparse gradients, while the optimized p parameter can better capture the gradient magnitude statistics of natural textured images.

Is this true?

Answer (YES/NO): NO